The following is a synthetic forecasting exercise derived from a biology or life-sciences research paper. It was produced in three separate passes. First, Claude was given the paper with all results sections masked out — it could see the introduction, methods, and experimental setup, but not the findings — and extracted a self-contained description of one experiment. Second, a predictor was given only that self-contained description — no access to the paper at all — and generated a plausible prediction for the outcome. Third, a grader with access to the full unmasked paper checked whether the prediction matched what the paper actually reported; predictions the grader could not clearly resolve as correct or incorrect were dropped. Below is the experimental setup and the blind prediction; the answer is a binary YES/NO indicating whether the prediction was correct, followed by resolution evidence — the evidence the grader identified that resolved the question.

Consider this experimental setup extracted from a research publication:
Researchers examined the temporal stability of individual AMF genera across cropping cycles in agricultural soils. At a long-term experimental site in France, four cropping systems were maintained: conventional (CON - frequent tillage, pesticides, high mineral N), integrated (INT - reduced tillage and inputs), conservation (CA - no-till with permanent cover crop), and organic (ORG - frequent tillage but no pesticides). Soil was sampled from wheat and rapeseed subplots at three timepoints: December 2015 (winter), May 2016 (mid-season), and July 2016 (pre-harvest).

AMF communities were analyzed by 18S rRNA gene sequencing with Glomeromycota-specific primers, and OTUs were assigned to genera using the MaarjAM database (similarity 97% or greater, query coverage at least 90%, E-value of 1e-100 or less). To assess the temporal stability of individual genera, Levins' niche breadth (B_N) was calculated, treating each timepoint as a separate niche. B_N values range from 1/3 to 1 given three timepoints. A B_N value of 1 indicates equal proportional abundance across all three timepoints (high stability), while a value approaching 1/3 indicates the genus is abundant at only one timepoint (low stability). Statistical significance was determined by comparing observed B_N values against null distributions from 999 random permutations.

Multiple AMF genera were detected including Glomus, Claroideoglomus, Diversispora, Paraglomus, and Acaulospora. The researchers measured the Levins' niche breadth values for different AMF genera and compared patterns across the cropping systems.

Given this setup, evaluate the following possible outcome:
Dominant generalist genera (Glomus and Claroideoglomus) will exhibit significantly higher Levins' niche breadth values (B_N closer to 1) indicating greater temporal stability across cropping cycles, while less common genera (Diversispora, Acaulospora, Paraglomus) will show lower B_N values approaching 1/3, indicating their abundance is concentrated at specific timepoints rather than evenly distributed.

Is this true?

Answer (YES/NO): NO